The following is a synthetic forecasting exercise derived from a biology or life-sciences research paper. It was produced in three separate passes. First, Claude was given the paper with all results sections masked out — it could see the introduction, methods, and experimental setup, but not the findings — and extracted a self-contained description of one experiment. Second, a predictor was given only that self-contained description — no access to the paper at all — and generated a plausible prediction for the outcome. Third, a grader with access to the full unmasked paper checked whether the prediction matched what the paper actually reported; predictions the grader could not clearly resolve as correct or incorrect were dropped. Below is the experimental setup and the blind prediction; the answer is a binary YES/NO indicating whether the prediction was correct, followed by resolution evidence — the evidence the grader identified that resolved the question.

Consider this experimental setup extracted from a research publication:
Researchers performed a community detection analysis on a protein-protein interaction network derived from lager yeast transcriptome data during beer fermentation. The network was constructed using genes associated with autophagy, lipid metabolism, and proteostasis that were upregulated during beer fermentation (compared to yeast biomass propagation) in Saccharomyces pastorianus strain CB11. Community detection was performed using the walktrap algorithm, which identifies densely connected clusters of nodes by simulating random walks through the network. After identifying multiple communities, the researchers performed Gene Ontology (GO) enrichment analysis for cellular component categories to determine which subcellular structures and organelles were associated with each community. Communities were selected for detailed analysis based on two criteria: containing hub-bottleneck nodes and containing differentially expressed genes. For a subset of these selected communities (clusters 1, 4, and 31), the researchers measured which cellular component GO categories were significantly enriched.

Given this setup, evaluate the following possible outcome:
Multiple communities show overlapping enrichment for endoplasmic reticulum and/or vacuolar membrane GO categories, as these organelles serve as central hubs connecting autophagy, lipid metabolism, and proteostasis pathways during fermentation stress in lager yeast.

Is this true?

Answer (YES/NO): YES